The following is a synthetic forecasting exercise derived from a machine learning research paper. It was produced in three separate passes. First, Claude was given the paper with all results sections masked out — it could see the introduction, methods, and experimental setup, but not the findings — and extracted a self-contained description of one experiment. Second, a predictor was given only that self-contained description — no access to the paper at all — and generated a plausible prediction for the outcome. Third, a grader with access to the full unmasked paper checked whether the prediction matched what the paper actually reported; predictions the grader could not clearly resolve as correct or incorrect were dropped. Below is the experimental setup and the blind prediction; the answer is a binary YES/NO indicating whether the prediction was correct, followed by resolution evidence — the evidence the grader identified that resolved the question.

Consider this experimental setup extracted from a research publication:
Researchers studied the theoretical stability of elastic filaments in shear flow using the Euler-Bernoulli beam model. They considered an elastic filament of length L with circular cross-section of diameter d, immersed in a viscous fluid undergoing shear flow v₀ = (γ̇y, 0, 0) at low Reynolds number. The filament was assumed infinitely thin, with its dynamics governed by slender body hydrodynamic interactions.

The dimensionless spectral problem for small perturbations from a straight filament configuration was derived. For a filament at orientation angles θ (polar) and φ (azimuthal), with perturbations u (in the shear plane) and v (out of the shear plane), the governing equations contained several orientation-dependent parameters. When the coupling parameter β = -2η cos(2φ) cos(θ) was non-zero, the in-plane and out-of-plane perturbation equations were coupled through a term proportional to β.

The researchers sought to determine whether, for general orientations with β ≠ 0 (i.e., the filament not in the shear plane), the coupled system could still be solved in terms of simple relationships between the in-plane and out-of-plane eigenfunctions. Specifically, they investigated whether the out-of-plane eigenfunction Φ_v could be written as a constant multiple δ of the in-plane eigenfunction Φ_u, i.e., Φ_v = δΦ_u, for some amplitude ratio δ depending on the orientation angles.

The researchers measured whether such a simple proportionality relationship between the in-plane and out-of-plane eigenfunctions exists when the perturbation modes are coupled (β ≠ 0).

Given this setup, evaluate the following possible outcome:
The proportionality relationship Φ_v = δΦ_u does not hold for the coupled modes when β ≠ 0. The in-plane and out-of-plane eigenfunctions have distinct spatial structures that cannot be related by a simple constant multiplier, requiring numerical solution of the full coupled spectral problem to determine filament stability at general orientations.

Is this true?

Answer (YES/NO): NO